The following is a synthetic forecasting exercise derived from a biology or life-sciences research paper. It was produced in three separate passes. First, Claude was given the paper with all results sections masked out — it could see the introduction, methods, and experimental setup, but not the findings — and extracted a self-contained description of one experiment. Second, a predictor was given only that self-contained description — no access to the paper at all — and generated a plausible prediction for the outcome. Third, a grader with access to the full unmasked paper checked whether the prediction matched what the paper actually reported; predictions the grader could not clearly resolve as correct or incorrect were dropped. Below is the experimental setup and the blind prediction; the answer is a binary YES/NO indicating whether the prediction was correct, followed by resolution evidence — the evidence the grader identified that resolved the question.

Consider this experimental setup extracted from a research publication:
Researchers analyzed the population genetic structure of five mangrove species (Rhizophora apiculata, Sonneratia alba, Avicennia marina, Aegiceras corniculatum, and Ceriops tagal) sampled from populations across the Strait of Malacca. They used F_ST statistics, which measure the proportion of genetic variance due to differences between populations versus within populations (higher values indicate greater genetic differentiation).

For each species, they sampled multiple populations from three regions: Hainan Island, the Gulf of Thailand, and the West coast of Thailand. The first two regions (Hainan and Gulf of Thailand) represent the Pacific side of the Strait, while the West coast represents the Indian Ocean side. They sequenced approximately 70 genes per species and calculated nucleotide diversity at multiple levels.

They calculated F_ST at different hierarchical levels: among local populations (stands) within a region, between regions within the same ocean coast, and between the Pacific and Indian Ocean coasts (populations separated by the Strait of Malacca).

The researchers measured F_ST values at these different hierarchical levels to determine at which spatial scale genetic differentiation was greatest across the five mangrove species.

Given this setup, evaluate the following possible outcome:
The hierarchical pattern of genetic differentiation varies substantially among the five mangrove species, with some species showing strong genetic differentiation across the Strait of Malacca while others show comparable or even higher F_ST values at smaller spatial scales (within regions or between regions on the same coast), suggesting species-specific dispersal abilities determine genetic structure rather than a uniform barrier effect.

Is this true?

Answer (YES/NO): NO